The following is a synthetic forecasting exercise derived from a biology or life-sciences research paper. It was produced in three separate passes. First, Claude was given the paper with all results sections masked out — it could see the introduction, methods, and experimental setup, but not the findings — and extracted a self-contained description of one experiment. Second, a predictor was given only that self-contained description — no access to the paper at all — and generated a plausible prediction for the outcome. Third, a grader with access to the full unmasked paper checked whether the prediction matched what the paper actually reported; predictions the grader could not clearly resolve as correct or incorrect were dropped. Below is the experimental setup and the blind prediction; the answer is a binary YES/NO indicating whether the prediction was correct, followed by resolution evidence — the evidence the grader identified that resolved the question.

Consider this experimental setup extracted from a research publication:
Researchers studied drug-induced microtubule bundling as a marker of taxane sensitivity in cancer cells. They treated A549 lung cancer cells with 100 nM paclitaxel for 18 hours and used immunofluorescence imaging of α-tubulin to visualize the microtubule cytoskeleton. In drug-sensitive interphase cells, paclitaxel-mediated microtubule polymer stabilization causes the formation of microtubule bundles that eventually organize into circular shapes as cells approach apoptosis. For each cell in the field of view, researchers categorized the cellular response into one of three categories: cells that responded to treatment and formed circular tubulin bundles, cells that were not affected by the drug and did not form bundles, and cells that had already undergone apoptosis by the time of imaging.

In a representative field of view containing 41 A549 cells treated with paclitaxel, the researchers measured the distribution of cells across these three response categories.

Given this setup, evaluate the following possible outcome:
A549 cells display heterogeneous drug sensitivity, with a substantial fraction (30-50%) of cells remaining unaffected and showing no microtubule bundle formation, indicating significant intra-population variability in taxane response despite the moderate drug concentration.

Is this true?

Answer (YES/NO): NO